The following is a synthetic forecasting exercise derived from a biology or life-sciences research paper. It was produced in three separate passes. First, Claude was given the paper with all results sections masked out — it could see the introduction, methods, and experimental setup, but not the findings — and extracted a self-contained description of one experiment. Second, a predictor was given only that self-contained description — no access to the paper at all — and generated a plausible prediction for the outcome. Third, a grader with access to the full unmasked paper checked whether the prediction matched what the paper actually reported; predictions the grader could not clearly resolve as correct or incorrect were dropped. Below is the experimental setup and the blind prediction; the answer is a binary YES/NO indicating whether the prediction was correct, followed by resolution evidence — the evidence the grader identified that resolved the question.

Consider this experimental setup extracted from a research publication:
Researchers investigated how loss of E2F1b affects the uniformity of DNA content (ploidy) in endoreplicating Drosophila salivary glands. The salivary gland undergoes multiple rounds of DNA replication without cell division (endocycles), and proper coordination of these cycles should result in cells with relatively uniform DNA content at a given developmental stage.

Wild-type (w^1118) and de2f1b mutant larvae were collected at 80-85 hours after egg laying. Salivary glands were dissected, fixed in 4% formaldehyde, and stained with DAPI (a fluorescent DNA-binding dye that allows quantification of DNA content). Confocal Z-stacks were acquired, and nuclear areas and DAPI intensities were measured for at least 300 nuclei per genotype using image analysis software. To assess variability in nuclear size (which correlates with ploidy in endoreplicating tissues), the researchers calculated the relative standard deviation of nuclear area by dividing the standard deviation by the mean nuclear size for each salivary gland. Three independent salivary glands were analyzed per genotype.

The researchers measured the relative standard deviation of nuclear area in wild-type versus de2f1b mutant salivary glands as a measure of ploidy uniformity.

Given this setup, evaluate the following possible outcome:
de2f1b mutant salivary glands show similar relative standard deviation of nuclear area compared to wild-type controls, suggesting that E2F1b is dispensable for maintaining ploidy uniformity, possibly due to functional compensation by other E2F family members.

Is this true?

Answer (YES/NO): NO